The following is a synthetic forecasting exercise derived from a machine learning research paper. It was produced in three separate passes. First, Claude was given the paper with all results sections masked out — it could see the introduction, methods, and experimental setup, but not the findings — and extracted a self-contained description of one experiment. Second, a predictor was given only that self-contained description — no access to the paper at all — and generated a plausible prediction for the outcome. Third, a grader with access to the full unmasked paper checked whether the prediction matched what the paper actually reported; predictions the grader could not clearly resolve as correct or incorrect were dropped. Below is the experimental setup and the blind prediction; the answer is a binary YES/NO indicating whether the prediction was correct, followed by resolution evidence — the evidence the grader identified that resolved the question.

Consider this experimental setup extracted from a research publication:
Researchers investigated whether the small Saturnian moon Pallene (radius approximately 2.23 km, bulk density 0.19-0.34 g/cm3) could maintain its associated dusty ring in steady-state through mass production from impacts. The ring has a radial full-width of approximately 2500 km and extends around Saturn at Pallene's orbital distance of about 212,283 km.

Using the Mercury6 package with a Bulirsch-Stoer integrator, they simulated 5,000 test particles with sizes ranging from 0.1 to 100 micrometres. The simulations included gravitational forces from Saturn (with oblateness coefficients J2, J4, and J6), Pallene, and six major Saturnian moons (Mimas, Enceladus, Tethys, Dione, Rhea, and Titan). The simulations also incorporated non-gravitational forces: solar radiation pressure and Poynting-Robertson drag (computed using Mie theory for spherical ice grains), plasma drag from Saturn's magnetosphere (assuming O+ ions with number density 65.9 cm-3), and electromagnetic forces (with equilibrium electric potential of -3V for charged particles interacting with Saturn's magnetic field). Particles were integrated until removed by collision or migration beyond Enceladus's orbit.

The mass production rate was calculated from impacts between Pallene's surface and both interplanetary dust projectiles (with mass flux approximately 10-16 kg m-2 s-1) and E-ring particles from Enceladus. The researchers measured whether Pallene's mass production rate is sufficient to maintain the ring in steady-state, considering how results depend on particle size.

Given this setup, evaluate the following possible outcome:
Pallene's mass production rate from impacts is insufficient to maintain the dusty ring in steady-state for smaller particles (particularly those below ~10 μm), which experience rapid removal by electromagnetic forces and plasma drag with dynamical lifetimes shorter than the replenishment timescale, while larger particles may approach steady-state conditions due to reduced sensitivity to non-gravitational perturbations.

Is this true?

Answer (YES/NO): YES